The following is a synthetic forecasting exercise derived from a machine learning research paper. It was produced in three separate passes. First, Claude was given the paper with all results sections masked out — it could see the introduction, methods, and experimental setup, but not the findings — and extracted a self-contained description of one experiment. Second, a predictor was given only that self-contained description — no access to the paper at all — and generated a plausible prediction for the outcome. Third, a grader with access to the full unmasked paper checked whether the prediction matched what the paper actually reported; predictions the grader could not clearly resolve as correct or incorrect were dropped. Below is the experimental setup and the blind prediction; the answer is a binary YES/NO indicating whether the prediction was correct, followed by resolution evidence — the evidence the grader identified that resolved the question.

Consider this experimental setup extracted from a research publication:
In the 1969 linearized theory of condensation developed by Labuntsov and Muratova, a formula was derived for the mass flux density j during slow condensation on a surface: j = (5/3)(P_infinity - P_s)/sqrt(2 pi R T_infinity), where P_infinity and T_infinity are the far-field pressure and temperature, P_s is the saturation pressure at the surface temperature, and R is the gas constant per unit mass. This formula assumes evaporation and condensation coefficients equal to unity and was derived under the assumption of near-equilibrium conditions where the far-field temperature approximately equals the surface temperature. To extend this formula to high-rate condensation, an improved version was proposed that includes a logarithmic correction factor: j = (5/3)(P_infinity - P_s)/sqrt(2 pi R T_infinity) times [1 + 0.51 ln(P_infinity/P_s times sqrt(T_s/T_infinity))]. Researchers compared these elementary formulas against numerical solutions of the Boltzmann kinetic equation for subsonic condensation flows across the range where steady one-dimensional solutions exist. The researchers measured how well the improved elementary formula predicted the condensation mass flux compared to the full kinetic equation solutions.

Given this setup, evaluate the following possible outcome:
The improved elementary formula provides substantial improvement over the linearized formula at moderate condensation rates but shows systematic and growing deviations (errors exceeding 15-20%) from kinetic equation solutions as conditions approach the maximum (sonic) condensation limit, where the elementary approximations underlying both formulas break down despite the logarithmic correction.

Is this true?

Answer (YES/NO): NO